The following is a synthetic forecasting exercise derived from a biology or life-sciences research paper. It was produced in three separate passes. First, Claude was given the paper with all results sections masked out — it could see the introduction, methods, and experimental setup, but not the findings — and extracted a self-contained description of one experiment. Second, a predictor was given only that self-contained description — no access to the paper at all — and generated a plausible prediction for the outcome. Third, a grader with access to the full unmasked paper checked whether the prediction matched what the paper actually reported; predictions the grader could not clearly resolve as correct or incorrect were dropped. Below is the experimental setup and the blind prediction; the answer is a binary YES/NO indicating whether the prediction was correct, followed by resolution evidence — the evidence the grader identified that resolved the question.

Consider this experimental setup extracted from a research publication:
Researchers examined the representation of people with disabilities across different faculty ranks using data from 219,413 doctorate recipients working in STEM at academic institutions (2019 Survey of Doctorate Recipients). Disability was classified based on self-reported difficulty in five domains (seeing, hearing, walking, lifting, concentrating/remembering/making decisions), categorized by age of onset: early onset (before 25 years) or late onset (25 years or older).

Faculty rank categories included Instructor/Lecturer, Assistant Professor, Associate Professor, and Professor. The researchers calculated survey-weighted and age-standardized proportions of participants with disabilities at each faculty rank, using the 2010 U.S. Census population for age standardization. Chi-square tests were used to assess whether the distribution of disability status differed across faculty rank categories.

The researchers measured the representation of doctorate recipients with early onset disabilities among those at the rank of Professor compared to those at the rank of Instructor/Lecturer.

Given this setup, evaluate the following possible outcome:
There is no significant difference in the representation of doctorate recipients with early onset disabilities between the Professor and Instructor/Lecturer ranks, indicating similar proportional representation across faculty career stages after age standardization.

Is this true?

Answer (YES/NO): NO